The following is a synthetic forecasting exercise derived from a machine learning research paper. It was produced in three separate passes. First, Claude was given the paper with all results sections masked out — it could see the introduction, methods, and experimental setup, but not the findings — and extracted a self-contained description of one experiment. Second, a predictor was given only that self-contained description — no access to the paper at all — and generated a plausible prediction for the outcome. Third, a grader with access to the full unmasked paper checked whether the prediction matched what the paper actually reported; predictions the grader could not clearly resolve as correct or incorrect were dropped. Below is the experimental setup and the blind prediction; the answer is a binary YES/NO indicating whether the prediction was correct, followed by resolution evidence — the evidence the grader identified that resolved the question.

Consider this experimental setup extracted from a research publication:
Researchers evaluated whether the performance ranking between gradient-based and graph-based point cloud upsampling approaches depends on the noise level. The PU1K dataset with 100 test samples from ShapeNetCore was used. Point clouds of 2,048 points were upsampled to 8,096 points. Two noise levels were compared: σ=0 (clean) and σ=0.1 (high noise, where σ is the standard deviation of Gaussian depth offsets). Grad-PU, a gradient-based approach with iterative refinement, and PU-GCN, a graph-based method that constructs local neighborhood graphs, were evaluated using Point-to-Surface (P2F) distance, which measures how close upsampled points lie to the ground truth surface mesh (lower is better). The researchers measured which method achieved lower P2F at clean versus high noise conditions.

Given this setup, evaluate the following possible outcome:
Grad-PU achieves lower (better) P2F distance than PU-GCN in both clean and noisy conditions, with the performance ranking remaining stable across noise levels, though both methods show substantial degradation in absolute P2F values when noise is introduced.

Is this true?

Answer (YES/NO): YES